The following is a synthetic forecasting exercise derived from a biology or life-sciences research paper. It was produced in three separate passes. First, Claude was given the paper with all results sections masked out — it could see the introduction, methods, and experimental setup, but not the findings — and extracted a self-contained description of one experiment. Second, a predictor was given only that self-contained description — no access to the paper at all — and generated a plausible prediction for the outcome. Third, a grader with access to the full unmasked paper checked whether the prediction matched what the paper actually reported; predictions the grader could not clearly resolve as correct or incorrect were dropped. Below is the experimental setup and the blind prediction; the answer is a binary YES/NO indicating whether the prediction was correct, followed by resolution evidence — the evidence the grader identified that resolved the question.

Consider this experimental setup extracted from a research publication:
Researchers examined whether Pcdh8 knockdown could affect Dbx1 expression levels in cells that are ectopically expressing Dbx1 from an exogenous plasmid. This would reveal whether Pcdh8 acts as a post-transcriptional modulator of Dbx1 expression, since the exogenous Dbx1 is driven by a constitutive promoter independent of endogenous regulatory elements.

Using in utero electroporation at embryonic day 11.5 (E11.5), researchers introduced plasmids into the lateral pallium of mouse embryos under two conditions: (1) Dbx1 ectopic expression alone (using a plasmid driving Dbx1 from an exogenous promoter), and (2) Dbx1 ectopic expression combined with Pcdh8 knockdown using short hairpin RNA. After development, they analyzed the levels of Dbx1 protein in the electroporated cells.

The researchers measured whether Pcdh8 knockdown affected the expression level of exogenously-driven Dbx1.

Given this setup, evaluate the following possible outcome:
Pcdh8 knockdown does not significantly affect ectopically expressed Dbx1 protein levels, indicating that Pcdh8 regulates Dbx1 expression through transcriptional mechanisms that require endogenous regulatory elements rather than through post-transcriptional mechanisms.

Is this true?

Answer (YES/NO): NO